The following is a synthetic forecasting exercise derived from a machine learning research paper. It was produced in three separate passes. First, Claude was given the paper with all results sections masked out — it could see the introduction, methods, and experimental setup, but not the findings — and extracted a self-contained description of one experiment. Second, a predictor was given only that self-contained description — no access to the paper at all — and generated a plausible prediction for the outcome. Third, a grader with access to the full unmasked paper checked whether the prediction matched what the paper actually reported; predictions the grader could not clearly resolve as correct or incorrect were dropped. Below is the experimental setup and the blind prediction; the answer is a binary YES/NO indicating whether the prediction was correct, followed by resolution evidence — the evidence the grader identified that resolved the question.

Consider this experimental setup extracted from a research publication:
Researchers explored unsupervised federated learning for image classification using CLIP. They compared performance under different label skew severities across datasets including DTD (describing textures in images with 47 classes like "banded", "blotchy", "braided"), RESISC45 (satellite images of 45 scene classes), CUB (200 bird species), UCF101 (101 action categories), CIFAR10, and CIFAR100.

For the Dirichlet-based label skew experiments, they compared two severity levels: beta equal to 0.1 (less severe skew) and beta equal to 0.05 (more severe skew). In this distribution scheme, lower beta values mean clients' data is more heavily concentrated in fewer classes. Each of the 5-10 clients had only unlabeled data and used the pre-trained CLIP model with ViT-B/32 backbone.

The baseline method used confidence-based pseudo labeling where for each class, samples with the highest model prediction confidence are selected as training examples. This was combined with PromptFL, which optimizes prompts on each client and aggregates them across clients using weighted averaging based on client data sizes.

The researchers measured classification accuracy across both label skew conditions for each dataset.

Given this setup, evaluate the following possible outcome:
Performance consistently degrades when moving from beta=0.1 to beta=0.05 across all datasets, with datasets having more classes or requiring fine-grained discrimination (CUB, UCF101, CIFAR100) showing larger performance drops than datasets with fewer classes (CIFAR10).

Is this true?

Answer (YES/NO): NO